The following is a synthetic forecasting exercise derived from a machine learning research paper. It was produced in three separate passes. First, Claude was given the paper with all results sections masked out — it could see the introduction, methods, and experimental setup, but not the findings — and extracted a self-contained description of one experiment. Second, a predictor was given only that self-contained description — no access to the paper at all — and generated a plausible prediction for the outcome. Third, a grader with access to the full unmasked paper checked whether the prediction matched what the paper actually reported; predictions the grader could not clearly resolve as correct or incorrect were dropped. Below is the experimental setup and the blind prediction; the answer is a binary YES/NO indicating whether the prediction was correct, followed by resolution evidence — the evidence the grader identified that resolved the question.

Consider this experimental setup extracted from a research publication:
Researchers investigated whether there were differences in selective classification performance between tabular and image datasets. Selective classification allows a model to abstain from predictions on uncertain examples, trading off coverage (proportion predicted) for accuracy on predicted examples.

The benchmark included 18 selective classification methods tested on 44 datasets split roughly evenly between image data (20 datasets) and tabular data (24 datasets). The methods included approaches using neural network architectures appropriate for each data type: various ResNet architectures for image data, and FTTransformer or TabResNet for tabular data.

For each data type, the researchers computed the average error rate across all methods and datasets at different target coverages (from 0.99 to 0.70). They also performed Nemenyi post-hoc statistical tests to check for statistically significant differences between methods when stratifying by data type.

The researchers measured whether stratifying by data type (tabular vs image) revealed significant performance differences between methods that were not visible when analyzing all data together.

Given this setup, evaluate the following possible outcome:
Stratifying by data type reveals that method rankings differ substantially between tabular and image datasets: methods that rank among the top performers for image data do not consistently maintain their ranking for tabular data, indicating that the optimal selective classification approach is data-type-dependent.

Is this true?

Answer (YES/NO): NO